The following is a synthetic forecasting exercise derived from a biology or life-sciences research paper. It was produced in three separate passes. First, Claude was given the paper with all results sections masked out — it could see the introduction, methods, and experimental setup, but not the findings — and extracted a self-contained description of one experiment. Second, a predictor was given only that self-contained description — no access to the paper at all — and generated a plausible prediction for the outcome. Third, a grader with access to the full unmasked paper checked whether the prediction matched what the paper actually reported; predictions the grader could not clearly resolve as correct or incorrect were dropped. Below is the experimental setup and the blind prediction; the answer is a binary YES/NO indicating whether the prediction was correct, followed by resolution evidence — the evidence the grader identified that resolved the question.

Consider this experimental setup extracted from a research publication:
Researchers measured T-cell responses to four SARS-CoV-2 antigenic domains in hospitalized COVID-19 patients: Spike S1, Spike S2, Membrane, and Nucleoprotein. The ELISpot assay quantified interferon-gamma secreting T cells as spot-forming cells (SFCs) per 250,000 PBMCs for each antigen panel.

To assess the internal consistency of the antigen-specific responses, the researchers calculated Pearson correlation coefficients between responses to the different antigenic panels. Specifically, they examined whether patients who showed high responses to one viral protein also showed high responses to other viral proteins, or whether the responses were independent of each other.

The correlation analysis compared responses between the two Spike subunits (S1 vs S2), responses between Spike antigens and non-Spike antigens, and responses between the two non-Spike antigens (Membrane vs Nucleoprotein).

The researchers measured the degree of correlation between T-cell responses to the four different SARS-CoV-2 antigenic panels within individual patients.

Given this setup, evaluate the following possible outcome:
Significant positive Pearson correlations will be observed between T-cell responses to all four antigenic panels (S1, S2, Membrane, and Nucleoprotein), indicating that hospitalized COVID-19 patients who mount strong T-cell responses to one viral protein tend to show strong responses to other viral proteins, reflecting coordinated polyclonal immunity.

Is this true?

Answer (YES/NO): YES